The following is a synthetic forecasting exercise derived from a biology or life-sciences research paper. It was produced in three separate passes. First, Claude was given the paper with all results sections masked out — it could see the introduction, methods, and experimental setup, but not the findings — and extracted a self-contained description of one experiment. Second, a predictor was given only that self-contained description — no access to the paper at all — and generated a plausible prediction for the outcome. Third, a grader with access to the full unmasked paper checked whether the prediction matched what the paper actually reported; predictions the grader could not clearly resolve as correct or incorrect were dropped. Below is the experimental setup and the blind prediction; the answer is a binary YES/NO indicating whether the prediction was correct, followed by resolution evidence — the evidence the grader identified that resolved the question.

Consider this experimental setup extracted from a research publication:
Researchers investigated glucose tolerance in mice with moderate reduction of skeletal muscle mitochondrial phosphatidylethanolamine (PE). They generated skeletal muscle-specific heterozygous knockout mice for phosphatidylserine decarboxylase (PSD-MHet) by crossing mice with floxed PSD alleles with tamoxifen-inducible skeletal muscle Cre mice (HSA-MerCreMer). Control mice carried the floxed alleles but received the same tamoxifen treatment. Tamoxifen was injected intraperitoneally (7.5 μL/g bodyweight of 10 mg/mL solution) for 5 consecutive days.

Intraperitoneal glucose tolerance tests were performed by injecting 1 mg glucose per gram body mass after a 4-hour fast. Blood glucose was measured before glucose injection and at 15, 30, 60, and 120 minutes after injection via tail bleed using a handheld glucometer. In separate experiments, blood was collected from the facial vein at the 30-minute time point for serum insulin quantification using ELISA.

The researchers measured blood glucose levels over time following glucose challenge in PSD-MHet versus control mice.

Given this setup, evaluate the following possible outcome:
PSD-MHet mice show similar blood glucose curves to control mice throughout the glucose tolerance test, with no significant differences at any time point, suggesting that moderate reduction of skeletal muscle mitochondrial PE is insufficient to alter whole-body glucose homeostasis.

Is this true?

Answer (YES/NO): NO